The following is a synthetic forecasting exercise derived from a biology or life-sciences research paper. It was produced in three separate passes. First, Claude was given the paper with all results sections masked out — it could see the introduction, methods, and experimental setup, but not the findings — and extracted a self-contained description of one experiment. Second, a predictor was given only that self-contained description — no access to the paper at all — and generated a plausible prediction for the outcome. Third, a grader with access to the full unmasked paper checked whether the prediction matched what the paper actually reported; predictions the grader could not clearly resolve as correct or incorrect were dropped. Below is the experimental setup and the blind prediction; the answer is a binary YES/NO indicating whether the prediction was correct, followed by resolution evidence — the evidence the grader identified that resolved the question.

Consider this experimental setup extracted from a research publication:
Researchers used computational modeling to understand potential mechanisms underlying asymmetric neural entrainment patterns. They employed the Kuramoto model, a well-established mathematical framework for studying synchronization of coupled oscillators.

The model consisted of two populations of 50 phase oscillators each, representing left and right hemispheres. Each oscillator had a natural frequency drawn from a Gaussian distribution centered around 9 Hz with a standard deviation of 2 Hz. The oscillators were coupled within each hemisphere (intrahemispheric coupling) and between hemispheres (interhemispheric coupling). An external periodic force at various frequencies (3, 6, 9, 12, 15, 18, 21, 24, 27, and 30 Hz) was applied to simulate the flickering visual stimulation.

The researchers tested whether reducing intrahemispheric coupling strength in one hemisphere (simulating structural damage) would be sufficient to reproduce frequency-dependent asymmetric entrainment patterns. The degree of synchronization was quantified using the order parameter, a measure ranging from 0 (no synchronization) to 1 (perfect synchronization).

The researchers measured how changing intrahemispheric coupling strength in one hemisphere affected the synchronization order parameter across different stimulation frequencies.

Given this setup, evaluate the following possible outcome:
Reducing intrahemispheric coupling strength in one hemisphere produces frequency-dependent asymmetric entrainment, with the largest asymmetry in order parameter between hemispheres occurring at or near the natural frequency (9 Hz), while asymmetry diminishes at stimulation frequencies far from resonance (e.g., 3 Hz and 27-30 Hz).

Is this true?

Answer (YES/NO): NO